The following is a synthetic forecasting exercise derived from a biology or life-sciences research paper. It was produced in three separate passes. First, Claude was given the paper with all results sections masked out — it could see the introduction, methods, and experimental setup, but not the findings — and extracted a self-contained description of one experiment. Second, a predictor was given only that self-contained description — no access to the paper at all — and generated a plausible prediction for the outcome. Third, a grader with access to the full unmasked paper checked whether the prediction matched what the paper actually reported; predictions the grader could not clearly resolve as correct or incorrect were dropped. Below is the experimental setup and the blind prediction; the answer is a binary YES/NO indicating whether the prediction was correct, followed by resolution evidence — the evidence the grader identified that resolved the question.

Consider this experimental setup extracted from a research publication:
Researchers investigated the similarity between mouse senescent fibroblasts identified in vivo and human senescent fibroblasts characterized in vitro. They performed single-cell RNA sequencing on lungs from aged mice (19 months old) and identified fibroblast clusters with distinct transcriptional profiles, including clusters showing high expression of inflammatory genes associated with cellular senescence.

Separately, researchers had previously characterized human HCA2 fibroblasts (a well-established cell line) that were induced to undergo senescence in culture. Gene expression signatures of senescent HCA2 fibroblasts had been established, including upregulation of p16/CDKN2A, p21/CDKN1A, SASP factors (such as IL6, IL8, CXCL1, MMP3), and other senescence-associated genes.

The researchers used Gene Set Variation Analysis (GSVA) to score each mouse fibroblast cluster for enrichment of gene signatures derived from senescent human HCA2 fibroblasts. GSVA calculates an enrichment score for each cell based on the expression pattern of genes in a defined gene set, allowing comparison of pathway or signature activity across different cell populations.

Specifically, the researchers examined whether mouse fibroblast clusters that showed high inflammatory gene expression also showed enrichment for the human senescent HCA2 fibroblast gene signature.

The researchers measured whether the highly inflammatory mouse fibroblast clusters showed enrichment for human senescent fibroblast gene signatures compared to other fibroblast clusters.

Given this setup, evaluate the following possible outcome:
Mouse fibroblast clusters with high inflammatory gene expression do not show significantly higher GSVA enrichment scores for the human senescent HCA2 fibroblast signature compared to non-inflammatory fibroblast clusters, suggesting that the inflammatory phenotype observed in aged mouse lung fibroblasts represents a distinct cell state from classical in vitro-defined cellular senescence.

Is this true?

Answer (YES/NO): NO